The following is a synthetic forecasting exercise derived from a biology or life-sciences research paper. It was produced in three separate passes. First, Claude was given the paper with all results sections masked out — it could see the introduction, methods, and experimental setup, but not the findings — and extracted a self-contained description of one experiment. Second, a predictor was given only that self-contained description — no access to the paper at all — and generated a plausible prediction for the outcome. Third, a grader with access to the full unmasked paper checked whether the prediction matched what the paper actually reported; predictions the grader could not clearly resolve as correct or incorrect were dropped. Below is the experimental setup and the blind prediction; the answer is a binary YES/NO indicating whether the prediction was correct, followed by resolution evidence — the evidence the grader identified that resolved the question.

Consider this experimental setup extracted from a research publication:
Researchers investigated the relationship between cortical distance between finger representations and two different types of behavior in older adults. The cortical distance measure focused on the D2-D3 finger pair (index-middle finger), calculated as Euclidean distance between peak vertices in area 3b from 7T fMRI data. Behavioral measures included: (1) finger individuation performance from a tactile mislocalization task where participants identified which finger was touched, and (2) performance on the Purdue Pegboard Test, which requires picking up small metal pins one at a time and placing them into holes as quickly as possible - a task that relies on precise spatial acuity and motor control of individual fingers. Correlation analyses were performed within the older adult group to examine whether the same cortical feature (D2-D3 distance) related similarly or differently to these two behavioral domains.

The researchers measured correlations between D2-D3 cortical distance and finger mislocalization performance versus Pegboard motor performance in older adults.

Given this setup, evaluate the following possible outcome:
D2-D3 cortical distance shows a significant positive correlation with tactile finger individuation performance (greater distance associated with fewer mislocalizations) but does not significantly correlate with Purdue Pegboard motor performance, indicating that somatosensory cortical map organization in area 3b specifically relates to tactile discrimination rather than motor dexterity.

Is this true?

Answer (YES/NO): NO